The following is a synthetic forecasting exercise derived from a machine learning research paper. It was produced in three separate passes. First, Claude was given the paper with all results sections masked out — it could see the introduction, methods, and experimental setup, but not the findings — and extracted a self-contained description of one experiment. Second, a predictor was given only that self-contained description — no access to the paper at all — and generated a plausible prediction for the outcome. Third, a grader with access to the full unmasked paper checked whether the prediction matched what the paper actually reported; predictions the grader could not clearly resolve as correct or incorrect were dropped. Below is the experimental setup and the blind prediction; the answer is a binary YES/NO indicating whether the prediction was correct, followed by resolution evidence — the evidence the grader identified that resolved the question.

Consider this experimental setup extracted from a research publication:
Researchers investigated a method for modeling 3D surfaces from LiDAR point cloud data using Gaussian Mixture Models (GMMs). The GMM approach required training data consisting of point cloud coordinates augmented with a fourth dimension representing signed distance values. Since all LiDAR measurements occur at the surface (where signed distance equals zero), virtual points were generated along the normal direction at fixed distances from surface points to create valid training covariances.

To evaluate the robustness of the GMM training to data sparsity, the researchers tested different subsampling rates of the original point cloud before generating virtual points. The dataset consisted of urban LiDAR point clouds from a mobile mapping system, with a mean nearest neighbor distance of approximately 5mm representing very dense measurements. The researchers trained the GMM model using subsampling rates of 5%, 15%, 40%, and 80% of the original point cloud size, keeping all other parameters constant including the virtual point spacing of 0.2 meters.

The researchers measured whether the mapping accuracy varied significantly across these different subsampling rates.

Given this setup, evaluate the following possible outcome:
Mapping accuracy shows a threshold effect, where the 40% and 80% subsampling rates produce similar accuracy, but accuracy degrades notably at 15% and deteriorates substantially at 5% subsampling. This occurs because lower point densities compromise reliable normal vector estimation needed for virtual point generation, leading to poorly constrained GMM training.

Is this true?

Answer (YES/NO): NO